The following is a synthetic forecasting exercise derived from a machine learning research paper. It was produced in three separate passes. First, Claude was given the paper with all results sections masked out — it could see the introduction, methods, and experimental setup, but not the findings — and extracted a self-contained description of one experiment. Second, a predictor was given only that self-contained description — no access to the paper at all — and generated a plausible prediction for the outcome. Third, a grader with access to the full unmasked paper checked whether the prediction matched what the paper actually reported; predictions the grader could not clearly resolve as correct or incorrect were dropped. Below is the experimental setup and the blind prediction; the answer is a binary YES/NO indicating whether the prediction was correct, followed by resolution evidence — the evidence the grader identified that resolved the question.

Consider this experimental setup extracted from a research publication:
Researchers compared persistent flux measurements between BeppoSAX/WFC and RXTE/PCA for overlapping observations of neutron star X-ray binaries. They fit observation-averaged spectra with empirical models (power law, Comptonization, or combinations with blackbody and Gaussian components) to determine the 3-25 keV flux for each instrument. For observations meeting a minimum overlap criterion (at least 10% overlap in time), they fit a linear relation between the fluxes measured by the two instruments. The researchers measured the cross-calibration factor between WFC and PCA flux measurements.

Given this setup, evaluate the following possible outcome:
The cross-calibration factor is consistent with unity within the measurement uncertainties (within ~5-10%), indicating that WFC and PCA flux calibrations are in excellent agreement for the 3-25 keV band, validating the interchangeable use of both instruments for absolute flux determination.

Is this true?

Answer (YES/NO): NO